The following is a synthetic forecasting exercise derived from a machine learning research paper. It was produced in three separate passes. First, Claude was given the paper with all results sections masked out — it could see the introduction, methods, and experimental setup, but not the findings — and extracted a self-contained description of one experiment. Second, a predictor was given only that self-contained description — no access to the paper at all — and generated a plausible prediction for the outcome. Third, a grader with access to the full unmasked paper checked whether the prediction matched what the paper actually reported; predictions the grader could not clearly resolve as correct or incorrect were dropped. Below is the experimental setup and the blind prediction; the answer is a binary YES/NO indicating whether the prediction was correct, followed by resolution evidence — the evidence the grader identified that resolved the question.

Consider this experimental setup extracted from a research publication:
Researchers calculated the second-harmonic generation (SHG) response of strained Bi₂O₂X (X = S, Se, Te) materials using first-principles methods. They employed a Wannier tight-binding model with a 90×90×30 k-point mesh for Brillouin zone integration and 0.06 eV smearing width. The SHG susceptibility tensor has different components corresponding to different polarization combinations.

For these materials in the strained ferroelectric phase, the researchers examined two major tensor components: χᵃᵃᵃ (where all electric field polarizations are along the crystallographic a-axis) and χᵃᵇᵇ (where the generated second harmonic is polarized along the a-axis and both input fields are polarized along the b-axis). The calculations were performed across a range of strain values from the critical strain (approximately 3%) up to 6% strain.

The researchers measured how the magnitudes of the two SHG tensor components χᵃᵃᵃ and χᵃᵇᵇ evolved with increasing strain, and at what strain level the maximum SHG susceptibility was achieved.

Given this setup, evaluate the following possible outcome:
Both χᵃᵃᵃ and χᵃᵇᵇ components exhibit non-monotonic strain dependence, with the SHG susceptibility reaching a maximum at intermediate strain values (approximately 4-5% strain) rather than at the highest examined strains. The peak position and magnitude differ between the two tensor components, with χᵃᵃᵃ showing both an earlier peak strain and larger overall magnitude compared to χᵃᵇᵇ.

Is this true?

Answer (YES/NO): NO